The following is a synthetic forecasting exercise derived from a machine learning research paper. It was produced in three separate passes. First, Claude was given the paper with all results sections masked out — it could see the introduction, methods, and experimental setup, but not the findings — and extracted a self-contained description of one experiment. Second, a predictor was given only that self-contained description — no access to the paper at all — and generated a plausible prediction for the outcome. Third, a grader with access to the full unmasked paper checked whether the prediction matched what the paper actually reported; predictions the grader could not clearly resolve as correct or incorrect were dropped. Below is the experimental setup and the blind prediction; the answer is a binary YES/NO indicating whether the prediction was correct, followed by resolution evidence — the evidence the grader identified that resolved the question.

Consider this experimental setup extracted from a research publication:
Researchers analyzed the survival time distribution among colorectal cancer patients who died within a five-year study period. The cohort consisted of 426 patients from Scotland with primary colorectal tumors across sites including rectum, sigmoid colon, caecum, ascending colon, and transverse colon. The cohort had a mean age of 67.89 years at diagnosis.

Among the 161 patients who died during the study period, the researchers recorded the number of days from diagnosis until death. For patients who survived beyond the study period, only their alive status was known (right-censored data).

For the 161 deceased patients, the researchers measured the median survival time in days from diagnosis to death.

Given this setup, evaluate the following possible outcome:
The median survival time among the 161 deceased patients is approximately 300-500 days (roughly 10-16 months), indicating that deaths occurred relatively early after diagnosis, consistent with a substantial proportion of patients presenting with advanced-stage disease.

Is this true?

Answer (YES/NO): NO